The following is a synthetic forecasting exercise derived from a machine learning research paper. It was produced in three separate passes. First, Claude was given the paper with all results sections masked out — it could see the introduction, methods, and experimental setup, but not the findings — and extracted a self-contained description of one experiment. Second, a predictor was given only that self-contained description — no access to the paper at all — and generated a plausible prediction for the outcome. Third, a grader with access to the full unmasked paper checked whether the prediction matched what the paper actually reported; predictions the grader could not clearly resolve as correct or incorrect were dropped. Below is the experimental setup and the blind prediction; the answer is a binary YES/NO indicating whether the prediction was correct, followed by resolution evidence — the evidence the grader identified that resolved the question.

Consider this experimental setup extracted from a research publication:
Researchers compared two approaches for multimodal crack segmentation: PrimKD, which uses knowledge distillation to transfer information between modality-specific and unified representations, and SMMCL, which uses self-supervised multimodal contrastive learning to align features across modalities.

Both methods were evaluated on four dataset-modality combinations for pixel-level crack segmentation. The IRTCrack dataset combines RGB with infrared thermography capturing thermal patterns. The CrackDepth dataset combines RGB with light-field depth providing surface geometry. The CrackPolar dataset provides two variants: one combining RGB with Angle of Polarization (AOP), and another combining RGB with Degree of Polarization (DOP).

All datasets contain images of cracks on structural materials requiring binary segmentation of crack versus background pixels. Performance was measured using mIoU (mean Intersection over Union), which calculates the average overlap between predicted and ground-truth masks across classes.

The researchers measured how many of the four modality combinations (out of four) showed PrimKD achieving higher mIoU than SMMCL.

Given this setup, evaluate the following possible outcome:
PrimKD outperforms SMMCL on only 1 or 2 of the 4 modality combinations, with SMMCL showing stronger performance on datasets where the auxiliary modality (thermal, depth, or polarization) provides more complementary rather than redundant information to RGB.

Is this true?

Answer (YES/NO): NO